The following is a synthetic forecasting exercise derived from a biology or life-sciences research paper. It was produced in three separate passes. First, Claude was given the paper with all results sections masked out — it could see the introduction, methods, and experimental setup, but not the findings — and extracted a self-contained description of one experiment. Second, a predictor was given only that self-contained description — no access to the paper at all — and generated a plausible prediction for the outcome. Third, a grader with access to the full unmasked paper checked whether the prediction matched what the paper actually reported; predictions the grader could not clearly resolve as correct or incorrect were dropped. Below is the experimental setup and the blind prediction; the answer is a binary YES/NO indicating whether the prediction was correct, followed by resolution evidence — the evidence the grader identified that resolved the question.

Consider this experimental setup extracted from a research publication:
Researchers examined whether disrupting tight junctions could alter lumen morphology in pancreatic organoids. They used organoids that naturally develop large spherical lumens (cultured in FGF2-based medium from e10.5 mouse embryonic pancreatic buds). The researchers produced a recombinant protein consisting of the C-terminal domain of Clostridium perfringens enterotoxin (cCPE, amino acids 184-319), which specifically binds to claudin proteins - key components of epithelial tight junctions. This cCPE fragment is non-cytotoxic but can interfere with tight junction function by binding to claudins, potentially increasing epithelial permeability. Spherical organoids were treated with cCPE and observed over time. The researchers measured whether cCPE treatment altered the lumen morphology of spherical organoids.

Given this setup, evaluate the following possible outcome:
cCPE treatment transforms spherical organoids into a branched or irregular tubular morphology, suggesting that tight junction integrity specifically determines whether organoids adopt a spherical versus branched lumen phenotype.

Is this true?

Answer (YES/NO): YES